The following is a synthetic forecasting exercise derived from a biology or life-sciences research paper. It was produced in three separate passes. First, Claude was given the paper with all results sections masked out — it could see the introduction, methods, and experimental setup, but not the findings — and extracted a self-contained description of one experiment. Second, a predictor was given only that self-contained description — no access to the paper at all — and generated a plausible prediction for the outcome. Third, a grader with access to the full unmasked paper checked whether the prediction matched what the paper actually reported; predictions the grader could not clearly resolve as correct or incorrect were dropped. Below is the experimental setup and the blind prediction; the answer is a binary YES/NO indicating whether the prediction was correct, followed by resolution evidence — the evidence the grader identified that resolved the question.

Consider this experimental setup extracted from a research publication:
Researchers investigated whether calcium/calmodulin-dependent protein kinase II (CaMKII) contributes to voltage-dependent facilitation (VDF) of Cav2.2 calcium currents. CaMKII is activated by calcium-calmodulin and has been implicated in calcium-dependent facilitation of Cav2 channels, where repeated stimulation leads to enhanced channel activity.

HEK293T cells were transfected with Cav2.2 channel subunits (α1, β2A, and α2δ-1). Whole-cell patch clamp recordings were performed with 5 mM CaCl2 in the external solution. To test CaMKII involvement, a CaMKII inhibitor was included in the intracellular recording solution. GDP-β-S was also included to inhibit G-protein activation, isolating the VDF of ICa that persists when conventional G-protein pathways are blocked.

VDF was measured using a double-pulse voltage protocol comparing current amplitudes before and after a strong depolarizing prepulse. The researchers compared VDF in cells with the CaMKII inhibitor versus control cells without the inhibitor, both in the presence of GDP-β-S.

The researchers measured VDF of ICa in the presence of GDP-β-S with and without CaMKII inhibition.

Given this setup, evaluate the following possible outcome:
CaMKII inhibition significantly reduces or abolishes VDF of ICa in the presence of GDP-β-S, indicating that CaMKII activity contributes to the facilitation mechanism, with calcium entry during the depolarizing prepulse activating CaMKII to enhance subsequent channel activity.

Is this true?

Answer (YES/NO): NO